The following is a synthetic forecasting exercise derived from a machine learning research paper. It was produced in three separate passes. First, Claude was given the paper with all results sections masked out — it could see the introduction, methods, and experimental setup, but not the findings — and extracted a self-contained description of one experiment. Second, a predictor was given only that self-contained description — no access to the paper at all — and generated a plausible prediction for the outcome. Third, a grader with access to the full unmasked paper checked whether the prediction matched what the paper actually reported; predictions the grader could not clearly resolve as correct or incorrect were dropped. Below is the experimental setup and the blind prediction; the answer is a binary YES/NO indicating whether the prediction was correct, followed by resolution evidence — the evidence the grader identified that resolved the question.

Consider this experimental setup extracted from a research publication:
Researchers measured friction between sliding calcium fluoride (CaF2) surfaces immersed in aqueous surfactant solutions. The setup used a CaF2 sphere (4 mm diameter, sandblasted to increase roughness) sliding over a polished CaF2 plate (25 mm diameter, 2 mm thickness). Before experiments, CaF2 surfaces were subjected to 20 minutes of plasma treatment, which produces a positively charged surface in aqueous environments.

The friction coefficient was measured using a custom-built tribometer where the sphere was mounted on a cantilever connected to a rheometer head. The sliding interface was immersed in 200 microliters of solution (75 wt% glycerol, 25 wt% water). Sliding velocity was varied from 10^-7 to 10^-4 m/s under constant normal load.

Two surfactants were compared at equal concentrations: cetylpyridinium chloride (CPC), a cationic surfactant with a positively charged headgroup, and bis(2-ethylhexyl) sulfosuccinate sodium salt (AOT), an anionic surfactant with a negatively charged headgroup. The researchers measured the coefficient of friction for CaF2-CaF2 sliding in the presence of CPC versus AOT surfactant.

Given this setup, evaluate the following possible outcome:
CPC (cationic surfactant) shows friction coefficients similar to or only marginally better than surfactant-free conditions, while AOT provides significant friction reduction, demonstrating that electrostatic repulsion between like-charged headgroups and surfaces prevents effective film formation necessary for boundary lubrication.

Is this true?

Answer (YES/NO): YES